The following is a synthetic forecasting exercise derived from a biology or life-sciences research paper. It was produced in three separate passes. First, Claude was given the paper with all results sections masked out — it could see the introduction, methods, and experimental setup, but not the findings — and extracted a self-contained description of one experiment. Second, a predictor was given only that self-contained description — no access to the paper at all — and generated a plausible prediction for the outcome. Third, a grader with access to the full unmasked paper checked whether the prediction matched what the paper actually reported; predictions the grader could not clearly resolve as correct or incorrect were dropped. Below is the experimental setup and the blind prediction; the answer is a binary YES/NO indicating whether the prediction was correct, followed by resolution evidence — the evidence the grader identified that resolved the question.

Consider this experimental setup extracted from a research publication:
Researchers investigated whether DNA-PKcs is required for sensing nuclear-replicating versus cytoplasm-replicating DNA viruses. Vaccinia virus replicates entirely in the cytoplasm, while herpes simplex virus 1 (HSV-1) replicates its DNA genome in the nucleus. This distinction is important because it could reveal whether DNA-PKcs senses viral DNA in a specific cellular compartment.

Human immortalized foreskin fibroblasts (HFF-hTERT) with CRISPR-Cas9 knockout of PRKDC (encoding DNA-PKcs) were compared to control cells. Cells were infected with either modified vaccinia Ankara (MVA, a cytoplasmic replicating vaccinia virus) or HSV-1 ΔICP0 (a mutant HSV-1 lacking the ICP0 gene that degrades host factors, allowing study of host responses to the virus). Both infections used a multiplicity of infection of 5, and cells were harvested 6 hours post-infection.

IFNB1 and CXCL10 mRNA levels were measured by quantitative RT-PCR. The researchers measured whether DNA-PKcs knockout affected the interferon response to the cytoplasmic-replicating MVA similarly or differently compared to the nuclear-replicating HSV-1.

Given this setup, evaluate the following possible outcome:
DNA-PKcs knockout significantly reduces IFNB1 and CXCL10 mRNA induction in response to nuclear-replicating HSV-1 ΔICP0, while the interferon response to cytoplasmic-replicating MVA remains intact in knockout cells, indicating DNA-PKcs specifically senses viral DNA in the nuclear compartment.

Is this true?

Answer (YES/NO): NO